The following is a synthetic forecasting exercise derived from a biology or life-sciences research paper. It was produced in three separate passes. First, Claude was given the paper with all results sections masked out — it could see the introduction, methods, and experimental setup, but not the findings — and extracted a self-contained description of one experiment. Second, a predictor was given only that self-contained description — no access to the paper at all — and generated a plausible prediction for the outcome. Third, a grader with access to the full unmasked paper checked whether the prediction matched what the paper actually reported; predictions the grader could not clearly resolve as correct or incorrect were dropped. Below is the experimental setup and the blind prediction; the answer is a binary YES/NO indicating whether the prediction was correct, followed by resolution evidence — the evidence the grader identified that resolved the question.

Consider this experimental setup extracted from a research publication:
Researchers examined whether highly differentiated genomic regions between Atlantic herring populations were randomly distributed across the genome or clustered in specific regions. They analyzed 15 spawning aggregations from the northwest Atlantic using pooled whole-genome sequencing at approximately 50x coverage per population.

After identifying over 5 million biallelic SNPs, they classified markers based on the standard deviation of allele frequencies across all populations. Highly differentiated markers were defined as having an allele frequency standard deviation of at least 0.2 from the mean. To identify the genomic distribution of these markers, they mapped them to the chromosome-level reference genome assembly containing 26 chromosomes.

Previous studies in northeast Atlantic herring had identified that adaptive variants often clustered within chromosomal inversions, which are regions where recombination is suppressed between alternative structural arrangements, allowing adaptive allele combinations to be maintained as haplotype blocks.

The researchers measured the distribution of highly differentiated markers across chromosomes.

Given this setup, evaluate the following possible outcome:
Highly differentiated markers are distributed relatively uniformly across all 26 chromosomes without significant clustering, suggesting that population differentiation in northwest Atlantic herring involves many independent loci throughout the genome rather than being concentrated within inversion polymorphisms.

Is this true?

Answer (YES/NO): NO